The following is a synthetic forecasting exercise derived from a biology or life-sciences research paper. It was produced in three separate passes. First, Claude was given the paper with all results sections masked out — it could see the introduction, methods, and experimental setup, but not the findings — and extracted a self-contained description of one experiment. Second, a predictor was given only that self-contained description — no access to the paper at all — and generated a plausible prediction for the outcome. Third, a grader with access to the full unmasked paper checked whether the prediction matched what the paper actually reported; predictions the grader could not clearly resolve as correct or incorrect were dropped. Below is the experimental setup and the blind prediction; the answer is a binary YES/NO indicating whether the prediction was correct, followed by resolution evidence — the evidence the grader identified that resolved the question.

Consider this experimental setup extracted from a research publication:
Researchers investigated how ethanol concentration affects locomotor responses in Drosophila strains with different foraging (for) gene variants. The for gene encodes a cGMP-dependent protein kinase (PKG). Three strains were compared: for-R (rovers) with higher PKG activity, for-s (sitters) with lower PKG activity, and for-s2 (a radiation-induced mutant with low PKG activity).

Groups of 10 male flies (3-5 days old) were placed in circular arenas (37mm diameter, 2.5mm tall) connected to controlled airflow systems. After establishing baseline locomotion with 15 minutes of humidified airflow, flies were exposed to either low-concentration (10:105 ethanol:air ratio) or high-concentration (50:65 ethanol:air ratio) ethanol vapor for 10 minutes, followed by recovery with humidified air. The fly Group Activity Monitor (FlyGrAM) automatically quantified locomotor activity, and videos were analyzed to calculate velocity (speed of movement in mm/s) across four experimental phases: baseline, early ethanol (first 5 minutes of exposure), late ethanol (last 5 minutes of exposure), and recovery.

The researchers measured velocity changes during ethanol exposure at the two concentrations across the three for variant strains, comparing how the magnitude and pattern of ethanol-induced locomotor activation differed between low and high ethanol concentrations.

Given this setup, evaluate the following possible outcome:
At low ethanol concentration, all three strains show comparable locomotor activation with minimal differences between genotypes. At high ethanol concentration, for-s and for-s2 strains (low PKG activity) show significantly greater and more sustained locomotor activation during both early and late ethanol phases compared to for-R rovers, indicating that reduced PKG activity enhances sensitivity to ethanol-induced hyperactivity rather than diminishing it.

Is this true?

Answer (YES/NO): NO